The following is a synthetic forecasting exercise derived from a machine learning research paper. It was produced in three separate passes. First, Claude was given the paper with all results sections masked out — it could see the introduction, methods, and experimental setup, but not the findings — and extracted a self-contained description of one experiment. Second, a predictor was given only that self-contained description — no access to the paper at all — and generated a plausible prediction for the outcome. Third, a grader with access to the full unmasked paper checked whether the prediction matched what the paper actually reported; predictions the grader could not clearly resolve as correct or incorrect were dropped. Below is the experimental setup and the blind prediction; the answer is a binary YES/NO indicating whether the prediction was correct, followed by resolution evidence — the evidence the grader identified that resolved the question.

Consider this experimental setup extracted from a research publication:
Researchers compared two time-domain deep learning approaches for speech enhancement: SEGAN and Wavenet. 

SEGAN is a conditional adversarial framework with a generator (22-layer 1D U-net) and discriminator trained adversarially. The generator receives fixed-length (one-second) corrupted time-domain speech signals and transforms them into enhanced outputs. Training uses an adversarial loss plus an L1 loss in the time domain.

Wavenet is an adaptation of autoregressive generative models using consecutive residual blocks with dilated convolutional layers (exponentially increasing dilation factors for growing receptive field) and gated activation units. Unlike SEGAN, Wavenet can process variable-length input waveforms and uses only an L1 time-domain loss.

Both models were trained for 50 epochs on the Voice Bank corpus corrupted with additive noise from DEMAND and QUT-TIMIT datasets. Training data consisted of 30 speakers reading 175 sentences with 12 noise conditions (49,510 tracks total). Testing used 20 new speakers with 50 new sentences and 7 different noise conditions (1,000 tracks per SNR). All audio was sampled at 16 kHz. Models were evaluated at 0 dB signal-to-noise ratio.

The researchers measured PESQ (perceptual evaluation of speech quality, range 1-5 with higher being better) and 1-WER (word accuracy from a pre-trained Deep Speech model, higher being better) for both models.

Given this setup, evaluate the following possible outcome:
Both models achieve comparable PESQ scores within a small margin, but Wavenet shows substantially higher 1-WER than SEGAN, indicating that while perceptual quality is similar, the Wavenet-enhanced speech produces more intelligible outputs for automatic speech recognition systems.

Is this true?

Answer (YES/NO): NO